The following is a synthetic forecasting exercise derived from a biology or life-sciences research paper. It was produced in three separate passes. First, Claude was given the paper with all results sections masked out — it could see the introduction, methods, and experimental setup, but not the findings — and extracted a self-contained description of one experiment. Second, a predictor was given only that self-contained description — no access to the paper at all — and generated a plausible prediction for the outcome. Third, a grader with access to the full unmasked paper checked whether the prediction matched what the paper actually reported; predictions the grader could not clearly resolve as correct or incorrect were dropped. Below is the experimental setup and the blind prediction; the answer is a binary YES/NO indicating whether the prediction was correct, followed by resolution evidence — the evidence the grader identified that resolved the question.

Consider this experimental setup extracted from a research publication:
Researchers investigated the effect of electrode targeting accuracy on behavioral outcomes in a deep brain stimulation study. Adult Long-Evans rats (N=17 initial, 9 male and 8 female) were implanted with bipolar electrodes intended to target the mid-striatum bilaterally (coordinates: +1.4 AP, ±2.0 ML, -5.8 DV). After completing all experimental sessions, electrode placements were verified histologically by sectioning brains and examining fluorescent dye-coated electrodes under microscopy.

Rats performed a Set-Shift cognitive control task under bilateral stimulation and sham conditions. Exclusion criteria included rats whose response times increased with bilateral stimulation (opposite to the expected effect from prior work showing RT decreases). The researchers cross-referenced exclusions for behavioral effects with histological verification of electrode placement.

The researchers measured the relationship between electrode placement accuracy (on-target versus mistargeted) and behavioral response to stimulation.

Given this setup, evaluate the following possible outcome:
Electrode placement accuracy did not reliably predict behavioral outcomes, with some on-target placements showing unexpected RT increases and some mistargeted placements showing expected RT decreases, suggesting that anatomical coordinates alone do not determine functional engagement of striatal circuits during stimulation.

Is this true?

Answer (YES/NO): NO